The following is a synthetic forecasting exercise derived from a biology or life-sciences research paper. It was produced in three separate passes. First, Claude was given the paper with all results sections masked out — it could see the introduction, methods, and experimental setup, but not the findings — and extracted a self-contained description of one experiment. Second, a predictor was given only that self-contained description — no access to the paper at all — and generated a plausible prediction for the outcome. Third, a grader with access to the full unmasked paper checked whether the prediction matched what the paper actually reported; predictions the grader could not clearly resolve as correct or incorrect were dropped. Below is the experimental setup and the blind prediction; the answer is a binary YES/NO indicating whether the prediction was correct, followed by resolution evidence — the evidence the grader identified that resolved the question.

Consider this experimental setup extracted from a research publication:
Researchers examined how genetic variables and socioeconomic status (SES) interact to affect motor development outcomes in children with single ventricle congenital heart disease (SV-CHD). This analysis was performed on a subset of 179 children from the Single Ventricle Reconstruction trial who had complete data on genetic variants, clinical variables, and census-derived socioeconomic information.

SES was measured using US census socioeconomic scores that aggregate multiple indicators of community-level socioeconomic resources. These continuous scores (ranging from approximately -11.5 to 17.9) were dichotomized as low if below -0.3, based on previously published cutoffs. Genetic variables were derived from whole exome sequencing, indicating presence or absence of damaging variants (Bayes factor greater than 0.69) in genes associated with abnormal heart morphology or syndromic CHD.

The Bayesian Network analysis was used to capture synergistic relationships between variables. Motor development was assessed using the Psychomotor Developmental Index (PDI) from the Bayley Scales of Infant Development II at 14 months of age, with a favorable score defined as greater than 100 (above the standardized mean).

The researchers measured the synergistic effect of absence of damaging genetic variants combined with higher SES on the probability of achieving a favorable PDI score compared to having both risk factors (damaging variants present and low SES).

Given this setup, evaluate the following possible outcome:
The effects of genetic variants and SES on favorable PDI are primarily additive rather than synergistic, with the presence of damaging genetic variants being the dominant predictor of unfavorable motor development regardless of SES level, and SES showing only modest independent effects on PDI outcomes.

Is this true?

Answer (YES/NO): NO